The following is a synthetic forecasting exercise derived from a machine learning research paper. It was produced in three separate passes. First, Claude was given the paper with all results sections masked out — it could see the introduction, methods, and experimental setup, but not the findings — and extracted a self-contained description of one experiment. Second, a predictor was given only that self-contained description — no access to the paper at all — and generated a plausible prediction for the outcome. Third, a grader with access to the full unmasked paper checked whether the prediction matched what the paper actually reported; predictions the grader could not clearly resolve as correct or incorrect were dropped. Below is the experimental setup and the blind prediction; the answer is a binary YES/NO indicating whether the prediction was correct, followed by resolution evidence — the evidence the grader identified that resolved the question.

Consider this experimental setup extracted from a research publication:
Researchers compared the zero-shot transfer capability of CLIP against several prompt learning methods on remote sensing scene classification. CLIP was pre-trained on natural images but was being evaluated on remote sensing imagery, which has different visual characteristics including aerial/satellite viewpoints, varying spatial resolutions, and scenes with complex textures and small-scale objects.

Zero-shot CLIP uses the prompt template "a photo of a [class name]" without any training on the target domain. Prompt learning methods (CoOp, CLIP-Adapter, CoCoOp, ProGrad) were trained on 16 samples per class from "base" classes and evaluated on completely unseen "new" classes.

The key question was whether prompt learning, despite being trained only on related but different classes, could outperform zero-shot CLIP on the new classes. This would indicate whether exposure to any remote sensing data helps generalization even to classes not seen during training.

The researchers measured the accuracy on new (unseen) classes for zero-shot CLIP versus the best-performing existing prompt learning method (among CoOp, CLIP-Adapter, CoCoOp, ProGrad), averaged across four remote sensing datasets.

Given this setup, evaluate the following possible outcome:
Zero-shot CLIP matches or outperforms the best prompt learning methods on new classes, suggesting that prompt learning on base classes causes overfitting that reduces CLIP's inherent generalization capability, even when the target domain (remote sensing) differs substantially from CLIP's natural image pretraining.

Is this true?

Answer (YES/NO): NO